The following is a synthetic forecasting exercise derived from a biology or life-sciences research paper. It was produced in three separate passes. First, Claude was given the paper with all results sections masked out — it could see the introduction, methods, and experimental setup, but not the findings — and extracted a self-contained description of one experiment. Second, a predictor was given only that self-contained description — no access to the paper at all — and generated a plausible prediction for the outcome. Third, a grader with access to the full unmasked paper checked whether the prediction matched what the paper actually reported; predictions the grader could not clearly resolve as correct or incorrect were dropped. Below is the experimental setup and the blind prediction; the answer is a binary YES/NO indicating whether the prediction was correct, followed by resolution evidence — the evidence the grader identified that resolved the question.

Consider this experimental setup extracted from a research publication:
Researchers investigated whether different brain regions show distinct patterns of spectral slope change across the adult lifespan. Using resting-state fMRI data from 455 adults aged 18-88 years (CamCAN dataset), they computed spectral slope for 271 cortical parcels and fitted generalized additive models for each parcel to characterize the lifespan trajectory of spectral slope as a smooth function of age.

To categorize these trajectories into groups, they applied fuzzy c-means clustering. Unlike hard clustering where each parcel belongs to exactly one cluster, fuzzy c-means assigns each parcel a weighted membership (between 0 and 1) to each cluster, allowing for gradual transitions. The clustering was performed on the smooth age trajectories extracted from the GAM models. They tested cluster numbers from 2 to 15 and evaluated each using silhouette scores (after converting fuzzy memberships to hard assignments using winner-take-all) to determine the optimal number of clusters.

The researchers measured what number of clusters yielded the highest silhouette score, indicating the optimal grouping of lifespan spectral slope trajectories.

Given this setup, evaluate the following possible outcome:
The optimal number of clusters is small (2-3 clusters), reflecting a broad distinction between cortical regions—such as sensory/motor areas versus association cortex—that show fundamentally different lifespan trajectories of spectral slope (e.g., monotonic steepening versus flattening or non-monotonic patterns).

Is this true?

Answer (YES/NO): YES